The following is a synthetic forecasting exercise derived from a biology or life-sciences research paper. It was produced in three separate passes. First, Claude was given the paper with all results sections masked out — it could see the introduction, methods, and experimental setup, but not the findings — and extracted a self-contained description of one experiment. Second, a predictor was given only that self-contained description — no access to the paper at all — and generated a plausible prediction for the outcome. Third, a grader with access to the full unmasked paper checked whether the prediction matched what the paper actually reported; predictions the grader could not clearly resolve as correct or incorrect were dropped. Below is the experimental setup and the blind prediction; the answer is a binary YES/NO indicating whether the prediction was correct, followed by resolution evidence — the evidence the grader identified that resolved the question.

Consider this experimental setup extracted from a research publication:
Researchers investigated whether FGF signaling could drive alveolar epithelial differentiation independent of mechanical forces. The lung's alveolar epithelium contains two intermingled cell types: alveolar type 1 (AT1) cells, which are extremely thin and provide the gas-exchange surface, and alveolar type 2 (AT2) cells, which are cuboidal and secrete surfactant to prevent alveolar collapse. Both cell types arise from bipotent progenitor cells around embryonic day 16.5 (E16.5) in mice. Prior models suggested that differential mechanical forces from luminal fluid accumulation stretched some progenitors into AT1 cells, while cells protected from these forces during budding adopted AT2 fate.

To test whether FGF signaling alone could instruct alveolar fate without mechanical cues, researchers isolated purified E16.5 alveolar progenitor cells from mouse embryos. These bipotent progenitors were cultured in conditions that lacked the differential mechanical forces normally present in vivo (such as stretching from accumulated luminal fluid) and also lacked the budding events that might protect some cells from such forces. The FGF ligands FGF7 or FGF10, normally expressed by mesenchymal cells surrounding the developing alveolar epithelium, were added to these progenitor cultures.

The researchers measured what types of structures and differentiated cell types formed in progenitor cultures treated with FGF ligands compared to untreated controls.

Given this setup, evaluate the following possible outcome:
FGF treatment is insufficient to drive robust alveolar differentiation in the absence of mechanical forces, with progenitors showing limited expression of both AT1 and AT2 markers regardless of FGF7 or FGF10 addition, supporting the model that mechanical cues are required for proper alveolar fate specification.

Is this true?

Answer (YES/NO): NO